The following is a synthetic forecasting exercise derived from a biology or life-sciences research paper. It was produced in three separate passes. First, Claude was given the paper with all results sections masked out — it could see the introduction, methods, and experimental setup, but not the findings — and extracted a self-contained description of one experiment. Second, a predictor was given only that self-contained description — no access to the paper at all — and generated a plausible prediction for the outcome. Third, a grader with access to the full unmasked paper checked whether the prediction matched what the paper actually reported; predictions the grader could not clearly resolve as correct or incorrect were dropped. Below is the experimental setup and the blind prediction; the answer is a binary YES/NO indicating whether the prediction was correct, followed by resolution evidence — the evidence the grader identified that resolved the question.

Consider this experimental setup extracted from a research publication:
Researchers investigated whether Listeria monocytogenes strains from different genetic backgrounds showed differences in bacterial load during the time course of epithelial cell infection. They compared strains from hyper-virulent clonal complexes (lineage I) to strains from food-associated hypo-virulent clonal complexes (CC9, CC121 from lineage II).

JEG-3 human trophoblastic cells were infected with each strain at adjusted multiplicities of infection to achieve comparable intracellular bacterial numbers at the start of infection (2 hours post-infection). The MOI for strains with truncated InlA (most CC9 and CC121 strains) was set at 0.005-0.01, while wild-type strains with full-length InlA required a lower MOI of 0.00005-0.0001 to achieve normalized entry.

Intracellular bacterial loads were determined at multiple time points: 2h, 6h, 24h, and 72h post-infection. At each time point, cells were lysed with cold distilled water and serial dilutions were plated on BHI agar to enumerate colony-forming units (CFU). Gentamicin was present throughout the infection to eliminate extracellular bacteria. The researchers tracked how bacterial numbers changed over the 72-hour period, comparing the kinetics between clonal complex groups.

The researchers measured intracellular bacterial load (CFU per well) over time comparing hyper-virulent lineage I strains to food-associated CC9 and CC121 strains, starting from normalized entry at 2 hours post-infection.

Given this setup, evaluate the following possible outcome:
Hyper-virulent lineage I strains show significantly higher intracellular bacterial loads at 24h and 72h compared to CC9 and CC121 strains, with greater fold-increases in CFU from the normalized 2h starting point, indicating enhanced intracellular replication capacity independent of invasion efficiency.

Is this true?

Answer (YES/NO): NO